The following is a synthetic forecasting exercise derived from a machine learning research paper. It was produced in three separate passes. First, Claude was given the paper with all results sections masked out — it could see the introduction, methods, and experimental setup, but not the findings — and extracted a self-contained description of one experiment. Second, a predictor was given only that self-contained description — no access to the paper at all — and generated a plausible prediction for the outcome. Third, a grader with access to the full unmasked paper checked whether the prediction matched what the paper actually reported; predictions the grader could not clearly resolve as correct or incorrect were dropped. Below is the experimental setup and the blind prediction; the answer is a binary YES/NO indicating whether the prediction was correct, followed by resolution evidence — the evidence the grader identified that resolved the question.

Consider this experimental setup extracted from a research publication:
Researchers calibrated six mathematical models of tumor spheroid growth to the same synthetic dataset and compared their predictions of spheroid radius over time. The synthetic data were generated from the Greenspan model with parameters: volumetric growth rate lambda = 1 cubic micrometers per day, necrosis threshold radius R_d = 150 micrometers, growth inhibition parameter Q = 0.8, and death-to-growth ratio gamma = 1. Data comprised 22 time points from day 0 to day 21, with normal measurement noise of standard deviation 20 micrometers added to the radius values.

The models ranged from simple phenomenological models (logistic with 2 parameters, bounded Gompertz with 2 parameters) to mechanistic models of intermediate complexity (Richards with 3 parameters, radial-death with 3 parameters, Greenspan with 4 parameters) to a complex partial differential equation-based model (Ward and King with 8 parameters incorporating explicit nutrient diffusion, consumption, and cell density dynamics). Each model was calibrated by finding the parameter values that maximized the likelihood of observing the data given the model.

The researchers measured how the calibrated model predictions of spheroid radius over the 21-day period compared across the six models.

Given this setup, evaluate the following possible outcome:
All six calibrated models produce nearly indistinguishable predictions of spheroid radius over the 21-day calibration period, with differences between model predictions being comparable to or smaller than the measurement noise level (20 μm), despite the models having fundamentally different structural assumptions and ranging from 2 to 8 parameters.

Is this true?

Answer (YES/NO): YES